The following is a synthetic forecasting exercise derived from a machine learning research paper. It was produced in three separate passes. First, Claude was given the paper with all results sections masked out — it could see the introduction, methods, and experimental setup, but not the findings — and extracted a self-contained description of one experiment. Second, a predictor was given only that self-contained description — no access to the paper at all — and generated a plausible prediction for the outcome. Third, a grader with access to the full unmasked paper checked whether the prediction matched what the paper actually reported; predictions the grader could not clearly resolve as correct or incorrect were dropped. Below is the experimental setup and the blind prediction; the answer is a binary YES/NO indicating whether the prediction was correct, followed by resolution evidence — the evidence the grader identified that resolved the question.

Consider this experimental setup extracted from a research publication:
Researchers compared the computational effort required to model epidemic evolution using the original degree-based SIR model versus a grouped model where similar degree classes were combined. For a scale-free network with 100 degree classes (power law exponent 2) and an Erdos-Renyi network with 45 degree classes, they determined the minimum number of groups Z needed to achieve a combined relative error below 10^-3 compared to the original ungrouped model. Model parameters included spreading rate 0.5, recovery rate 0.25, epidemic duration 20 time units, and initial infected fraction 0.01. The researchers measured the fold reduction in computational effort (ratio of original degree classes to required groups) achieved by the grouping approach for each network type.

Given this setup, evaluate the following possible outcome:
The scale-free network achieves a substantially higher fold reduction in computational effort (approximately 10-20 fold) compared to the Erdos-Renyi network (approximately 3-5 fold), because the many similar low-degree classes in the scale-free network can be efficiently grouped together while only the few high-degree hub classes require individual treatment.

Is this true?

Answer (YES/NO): NO